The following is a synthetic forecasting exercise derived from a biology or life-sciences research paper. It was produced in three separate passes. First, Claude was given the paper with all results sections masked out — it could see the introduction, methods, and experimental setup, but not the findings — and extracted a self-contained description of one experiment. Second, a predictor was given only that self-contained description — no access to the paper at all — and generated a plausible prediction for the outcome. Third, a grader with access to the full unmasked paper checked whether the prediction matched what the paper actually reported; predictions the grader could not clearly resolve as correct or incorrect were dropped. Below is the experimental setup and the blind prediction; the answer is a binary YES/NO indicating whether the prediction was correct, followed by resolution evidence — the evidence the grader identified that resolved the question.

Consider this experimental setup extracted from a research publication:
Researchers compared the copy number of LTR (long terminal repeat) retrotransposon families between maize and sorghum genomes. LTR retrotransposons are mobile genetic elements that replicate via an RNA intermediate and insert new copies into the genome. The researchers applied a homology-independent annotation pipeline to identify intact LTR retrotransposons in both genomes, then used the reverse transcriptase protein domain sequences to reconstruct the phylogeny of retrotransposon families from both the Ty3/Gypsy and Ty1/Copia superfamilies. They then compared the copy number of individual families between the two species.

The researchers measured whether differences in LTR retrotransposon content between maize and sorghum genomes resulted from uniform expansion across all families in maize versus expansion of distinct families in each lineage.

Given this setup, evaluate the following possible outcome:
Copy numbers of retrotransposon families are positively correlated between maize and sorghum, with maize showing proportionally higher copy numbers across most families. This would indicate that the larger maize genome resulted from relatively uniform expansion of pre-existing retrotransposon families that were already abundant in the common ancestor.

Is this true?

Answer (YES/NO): NO